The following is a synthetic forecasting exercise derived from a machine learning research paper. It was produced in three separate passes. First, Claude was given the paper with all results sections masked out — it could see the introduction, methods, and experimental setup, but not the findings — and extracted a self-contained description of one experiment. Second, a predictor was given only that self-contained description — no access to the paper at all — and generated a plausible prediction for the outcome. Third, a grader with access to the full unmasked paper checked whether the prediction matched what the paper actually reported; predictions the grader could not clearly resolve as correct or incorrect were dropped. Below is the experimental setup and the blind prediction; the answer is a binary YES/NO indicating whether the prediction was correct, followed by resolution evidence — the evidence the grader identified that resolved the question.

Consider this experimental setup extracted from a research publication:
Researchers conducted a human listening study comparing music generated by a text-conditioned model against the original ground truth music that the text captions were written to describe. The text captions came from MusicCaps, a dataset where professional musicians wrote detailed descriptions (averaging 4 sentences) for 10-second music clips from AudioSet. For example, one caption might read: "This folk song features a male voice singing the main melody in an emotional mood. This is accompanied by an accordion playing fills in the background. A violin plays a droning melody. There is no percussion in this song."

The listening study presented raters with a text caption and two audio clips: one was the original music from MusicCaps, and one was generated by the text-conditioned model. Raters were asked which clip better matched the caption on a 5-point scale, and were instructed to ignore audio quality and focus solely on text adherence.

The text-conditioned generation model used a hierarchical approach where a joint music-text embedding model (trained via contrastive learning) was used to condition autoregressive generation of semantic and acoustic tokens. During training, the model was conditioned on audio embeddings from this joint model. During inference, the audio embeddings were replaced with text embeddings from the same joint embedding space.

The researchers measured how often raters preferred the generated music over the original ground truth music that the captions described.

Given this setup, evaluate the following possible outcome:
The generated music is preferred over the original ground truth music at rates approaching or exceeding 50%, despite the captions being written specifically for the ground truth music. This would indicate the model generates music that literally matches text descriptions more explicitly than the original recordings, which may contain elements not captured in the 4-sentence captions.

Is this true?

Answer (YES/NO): NO